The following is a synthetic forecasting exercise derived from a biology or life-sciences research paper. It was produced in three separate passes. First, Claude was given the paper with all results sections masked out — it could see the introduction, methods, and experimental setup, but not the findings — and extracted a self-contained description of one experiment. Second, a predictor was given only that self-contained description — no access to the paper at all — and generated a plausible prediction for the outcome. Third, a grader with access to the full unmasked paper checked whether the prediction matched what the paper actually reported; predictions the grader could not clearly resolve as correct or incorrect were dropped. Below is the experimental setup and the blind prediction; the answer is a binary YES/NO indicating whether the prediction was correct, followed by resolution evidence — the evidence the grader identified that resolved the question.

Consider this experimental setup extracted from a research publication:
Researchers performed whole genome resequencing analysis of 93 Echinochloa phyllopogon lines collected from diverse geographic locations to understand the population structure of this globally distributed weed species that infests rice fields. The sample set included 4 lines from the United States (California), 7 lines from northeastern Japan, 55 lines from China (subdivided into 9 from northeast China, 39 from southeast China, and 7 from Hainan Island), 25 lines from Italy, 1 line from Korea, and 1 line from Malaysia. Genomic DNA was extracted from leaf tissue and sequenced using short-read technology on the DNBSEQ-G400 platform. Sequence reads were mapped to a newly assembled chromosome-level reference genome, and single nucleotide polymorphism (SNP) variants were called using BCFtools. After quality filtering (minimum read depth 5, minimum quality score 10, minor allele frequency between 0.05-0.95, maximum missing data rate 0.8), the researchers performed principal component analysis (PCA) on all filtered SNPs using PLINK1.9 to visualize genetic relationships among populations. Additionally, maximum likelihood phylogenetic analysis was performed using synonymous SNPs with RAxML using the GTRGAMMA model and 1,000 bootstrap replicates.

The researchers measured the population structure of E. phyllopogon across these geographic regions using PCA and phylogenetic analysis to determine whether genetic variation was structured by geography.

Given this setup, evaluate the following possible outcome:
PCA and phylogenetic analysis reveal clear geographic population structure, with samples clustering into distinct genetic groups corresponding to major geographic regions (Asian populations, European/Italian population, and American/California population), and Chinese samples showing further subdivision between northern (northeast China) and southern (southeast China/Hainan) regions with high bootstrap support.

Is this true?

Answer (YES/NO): NO